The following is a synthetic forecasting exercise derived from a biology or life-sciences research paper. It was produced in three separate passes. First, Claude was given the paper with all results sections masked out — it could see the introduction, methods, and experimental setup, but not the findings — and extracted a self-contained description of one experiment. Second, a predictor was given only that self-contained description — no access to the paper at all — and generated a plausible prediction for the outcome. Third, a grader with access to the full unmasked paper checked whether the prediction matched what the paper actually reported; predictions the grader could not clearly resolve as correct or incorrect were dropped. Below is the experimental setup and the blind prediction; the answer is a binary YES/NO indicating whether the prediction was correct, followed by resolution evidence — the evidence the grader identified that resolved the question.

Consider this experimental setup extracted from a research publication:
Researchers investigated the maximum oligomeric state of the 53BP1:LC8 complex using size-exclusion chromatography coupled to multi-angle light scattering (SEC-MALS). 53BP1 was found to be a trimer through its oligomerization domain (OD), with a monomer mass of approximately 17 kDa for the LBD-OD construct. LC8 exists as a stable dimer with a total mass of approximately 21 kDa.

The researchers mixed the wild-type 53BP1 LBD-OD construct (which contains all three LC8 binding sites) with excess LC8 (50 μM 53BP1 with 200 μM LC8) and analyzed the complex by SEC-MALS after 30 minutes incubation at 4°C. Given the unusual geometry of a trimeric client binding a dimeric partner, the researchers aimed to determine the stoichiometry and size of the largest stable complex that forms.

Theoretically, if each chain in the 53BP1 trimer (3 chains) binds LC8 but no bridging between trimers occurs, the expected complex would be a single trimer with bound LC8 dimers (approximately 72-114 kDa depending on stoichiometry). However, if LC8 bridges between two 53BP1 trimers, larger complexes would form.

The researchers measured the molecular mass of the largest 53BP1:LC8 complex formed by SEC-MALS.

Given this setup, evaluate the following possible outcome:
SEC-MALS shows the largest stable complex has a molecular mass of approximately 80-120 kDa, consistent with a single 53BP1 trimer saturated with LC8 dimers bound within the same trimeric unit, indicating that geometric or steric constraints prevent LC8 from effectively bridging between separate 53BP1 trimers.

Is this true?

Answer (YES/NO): NO